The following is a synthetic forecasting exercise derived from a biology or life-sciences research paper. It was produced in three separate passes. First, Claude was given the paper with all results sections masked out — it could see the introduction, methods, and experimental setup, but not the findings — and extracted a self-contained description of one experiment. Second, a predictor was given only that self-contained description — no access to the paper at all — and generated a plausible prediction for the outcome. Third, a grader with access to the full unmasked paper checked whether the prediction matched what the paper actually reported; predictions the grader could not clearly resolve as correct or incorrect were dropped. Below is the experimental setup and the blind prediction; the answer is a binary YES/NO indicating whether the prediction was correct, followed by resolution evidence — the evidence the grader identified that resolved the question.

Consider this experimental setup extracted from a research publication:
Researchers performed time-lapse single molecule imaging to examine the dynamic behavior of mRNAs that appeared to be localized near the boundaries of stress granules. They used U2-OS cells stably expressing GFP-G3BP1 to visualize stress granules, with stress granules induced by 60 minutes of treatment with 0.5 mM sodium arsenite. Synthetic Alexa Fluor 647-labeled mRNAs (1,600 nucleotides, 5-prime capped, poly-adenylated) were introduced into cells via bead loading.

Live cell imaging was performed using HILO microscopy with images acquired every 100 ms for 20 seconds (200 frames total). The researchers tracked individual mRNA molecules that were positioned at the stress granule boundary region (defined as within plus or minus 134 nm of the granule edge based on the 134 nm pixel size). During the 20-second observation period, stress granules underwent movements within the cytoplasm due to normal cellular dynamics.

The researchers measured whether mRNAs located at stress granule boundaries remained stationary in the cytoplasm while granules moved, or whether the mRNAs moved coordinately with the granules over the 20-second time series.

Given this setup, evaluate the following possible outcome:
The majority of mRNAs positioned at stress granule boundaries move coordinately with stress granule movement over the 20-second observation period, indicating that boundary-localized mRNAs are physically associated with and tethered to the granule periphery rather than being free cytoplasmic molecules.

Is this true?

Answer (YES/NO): YES